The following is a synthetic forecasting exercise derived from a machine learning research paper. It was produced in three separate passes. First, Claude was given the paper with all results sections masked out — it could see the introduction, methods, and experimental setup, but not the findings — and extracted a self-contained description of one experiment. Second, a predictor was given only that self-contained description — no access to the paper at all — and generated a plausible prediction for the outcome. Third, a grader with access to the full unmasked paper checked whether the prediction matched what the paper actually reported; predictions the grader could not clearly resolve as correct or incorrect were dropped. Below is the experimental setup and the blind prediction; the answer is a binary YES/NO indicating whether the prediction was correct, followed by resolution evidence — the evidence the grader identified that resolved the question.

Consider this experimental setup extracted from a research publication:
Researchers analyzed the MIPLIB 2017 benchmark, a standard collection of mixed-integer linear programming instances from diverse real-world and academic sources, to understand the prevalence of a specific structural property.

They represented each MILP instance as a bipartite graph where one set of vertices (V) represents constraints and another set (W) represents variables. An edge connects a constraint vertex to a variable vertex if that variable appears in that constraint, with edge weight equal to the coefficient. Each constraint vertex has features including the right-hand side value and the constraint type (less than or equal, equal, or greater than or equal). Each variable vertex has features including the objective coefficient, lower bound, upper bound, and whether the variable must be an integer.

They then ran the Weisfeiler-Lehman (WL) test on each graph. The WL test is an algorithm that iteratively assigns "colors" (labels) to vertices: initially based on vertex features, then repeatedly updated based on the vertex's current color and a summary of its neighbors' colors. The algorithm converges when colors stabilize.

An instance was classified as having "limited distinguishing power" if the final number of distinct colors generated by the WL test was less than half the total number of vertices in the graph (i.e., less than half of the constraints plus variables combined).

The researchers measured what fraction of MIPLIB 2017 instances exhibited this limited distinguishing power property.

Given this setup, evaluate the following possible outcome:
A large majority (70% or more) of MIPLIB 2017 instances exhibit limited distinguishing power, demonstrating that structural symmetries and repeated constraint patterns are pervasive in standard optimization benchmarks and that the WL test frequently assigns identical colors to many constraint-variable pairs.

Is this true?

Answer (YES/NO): NO